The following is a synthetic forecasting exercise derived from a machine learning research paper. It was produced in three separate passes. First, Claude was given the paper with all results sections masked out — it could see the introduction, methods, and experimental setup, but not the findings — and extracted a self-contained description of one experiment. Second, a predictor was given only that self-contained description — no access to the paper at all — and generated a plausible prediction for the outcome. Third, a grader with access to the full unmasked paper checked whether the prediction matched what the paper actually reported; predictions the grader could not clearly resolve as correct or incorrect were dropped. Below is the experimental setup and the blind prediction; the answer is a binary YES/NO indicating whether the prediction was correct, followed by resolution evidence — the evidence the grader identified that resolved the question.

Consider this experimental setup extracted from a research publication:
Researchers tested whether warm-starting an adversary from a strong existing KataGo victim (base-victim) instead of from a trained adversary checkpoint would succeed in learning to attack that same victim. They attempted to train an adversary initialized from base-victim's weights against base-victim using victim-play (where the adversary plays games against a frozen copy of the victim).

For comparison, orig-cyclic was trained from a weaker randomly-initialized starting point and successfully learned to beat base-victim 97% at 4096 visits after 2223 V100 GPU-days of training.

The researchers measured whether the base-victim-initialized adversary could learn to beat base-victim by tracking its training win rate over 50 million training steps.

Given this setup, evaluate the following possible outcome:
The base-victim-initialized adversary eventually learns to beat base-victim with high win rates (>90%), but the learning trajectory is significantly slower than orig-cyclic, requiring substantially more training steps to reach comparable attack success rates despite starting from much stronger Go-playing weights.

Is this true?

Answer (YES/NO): NO